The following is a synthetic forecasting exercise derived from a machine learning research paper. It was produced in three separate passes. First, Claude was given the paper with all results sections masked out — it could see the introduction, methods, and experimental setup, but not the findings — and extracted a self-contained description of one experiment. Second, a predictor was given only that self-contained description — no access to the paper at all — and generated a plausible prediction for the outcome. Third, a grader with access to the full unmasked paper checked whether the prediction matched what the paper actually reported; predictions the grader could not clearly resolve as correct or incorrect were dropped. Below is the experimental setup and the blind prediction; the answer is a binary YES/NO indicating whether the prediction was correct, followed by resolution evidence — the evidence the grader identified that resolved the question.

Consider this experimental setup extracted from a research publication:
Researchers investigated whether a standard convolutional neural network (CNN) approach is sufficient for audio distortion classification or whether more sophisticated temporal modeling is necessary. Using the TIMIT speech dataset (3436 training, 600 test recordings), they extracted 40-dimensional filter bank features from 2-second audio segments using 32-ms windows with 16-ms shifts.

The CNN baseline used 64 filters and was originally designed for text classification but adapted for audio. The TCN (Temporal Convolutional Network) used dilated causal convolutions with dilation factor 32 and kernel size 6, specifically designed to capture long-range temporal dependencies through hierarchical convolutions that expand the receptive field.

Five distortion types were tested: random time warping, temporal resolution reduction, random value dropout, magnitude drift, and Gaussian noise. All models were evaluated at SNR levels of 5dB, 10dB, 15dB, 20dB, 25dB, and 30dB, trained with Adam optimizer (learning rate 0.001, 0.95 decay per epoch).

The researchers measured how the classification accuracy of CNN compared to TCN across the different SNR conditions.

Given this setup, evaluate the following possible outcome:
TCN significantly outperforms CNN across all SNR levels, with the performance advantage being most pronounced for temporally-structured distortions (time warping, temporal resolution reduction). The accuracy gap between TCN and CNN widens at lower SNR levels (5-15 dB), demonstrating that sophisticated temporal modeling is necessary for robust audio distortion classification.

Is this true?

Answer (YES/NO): NO